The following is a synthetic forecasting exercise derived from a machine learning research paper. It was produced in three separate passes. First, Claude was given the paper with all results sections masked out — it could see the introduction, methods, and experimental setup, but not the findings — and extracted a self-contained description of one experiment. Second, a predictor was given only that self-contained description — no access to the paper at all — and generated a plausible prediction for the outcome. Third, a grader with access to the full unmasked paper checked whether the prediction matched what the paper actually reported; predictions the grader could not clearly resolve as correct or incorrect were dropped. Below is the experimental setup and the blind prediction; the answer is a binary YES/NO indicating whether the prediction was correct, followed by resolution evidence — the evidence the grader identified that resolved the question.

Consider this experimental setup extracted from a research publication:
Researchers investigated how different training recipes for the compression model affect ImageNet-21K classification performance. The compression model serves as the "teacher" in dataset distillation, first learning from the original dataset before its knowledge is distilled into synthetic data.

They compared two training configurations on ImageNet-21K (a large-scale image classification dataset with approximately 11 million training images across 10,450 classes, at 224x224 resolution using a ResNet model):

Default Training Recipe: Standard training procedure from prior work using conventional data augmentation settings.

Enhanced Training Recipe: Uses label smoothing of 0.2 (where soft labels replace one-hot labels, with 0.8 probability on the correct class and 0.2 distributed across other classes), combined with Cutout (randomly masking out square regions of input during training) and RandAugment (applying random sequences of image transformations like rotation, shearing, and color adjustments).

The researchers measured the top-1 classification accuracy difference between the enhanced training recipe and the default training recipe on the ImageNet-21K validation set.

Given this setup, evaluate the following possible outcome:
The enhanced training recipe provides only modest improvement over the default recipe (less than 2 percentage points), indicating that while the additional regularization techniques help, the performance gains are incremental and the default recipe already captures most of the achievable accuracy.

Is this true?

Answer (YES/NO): NO